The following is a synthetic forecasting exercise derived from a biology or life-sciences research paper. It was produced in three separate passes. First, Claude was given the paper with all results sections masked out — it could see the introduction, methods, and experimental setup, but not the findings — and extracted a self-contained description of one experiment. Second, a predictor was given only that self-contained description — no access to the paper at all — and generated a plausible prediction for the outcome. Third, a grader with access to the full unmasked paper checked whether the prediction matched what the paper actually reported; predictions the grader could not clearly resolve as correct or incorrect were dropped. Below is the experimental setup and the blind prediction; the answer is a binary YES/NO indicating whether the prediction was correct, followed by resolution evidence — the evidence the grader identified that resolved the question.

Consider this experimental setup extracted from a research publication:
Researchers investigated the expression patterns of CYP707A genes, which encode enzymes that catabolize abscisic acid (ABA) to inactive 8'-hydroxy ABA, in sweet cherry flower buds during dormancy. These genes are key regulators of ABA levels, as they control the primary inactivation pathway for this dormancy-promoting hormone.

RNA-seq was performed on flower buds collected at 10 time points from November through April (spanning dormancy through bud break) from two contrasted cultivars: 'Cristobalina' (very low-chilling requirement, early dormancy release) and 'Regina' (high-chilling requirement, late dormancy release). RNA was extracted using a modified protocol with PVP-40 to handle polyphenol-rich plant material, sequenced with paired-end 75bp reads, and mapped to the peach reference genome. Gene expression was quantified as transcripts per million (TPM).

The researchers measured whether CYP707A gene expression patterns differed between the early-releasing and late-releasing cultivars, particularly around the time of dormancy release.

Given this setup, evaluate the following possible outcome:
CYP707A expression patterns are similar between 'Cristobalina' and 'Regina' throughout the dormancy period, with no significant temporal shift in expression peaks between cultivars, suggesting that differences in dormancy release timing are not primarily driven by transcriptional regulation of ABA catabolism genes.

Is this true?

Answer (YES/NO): NO